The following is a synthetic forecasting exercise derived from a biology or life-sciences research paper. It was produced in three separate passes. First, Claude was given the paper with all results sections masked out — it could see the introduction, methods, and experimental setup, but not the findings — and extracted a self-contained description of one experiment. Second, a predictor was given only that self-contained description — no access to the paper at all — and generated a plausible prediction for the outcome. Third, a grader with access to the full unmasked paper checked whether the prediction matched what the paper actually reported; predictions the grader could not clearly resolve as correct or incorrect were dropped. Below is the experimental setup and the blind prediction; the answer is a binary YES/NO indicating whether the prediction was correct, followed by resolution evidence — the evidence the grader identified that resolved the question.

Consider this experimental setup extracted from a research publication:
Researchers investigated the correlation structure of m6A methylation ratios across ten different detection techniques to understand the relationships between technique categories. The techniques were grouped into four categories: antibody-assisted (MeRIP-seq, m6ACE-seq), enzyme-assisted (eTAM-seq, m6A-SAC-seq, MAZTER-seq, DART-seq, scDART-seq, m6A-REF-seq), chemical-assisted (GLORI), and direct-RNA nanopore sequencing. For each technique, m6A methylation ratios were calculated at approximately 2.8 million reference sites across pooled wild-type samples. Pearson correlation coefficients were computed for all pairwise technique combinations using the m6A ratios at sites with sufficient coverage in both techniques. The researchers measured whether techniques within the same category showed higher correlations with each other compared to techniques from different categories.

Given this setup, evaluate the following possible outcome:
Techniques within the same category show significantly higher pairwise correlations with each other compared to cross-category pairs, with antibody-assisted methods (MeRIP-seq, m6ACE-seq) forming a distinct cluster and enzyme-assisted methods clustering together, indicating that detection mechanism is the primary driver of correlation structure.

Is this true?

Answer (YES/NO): NO